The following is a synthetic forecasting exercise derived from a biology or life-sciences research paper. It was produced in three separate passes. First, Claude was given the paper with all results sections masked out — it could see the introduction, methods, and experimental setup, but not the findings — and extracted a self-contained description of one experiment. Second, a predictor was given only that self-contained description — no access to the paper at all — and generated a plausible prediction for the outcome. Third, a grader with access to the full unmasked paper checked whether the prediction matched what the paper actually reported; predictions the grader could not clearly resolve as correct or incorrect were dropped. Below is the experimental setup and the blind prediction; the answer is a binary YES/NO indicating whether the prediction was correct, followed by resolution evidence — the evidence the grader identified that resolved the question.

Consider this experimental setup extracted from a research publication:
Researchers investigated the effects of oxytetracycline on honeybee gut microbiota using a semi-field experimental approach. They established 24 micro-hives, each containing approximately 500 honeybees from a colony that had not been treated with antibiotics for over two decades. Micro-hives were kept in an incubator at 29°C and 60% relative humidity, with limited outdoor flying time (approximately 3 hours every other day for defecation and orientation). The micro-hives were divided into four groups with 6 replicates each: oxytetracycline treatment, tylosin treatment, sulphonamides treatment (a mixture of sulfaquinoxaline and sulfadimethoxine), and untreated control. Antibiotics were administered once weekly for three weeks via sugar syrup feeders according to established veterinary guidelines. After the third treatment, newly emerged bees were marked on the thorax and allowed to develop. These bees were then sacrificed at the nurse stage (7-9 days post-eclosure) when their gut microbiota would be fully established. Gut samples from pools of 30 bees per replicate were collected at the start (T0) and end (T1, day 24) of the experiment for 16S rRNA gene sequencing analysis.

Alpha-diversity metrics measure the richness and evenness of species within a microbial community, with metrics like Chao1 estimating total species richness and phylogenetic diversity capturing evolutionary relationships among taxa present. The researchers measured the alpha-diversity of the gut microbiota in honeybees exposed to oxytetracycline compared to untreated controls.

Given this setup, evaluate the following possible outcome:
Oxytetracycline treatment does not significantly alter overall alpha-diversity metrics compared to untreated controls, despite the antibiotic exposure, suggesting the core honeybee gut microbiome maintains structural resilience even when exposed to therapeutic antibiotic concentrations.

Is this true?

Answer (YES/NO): YES